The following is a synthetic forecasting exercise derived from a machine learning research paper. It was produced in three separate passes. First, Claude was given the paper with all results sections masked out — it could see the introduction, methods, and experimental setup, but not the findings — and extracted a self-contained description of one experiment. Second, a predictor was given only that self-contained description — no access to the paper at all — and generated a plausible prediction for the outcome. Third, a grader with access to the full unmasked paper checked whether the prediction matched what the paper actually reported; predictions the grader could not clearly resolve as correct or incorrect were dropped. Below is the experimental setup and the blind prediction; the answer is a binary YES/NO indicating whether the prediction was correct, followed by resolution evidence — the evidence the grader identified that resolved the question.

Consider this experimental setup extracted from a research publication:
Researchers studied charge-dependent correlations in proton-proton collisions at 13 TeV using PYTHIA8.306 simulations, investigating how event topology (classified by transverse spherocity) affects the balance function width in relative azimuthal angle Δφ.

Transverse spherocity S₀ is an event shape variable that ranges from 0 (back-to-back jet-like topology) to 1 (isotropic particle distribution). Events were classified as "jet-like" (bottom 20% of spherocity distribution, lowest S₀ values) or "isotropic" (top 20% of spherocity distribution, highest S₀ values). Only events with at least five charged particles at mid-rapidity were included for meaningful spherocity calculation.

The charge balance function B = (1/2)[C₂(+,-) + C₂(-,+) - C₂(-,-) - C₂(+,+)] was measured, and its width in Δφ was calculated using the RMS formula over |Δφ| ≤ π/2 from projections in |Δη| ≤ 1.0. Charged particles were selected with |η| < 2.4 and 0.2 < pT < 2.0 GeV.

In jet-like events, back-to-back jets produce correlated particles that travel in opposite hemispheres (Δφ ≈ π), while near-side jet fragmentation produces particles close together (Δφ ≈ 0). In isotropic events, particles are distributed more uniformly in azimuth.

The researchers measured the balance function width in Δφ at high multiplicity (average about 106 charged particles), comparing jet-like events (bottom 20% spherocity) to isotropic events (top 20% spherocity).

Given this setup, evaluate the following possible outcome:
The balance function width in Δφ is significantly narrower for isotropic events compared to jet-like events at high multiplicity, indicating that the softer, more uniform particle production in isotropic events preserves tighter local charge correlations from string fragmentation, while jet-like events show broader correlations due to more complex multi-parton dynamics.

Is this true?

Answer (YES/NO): NO